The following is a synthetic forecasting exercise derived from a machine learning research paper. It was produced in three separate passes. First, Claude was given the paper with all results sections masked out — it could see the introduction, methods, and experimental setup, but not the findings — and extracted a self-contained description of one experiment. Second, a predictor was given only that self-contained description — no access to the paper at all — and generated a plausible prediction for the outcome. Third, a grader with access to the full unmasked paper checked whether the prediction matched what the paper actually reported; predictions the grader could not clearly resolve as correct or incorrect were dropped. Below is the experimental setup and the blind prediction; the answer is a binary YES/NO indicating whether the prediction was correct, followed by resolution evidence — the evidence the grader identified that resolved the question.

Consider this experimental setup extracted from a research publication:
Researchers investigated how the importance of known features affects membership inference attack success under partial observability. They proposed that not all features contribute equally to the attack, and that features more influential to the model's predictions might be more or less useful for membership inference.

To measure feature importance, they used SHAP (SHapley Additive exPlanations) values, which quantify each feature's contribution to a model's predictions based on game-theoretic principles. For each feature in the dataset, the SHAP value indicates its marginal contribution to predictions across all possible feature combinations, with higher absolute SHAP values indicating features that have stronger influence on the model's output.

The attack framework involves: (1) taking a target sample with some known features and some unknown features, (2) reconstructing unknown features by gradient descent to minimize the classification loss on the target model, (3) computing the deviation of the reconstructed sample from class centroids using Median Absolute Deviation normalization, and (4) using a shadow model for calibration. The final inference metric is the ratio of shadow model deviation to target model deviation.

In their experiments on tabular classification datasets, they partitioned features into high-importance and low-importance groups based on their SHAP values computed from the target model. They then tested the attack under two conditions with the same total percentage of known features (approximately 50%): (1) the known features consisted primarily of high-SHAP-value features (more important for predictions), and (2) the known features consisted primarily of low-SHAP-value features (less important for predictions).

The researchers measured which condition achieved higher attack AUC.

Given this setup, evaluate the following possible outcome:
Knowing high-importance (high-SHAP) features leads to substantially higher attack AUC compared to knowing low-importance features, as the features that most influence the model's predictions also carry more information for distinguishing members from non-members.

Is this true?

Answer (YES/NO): YES